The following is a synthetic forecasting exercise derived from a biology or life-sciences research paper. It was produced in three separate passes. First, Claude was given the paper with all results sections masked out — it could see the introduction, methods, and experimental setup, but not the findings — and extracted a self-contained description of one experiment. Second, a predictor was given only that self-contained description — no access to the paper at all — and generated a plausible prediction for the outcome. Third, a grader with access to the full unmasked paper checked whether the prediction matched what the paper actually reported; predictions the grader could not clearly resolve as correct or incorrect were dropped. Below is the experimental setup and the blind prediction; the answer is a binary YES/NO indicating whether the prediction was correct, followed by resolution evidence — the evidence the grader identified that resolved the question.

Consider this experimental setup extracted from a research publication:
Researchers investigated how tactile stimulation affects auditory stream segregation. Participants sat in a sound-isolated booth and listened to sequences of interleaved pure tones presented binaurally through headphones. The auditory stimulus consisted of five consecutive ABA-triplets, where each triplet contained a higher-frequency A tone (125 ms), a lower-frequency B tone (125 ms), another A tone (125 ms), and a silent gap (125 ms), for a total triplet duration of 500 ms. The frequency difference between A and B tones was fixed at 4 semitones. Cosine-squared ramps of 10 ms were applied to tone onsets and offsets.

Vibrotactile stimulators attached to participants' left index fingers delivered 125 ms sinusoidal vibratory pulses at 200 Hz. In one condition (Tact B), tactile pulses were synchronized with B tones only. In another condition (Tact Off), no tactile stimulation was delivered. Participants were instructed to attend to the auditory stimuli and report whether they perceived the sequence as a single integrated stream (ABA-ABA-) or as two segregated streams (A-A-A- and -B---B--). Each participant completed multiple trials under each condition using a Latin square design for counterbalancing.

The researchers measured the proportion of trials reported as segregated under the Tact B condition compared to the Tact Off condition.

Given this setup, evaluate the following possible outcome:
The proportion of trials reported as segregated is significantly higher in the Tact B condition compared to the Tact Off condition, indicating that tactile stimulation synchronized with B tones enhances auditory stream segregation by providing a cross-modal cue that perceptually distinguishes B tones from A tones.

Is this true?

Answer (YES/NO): YES